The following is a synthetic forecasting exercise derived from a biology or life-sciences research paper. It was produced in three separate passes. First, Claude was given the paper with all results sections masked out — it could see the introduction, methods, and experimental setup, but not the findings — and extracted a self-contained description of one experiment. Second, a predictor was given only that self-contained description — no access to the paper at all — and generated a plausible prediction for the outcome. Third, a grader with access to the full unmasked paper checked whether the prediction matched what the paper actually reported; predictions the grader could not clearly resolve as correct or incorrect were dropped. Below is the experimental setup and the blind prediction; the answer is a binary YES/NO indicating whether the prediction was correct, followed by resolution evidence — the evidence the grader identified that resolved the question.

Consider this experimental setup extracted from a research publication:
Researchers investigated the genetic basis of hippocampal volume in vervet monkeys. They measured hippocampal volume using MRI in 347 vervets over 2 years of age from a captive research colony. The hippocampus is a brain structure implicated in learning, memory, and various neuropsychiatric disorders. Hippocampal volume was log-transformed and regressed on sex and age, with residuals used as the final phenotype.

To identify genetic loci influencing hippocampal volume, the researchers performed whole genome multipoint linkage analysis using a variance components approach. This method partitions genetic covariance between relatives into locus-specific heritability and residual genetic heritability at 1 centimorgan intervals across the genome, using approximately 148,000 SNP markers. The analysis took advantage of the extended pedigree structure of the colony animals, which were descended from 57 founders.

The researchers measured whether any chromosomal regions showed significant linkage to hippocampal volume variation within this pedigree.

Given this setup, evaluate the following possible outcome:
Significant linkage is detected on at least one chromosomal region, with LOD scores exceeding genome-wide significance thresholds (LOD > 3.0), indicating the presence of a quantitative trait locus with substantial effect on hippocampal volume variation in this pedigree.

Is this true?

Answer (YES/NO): YES